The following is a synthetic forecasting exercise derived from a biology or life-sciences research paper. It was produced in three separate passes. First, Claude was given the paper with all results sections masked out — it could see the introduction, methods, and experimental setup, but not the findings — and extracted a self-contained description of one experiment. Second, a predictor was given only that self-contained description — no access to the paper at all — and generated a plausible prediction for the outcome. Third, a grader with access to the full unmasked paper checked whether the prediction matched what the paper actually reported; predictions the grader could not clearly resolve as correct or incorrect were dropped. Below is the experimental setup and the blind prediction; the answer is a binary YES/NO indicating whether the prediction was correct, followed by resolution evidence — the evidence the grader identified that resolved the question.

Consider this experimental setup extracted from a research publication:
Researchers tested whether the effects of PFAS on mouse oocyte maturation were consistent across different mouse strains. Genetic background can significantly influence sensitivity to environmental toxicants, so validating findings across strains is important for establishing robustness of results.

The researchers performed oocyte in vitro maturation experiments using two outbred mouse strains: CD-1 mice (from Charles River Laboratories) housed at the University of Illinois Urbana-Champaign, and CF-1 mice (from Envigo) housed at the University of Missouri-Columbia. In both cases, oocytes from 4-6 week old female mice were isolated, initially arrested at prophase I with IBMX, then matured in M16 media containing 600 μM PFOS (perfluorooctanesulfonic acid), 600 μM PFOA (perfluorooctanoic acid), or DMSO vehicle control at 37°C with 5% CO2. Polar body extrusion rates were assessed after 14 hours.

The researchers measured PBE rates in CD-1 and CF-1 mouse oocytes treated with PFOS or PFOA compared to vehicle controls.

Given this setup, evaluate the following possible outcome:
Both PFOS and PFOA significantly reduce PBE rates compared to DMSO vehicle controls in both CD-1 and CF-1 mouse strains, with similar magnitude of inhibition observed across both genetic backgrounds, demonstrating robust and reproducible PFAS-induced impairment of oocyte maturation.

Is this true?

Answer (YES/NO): NO